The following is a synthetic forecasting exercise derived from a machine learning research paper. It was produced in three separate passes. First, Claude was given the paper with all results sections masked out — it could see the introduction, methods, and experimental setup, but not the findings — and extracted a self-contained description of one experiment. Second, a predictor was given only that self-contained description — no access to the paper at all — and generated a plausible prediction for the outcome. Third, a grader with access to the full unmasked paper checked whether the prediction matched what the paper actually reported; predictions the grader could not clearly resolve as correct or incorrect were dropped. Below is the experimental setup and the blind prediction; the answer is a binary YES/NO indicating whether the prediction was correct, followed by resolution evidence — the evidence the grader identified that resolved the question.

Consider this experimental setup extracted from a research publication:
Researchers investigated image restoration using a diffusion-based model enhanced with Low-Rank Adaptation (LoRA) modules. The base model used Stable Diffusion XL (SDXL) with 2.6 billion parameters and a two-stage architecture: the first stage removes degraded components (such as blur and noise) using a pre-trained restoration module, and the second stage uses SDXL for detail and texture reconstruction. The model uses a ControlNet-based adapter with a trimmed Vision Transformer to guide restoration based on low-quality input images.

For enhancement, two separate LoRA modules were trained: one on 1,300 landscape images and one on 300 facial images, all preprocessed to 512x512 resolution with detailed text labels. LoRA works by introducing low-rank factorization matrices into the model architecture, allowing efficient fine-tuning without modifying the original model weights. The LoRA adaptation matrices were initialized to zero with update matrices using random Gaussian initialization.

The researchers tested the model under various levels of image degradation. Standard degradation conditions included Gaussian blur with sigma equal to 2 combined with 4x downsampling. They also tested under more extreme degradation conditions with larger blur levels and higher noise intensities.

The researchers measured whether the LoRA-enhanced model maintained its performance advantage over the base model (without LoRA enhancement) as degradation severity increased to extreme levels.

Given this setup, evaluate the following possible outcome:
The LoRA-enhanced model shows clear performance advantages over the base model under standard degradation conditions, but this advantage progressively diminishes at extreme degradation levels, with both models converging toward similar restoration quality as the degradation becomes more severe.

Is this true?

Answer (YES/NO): YES